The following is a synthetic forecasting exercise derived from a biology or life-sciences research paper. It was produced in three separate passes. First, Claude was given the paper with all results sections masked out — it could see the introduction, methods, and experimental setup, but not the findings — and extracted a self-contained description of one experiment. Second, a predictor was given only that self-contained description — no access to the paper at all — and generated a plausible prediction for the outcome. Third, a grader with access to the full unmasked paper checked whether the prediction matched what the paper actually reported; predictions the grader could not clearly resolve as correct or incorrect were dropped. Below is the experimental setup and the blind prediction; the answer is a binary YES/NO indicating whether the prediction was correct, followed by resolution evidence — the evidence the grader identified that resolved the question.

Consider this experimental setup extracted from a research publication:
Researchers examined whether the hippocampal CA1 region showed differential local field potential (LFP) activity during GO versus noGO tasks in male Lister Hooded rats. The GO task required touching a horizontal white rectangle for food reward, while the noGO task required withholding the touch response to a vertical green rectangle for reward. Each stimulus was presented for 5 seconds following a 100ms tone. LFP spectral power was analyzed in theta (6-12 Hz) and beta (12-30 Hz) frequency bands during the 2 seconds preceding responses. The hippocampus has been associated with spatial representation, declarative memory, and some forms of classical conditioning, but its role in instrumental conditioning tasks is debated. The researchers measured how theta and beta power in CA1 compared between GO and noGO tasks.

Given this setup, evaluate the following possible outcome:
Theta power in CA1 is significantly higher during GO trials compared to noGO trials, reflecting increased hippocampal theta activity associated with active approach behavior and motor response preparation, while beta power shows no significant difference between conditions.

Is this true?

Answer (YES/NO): NO